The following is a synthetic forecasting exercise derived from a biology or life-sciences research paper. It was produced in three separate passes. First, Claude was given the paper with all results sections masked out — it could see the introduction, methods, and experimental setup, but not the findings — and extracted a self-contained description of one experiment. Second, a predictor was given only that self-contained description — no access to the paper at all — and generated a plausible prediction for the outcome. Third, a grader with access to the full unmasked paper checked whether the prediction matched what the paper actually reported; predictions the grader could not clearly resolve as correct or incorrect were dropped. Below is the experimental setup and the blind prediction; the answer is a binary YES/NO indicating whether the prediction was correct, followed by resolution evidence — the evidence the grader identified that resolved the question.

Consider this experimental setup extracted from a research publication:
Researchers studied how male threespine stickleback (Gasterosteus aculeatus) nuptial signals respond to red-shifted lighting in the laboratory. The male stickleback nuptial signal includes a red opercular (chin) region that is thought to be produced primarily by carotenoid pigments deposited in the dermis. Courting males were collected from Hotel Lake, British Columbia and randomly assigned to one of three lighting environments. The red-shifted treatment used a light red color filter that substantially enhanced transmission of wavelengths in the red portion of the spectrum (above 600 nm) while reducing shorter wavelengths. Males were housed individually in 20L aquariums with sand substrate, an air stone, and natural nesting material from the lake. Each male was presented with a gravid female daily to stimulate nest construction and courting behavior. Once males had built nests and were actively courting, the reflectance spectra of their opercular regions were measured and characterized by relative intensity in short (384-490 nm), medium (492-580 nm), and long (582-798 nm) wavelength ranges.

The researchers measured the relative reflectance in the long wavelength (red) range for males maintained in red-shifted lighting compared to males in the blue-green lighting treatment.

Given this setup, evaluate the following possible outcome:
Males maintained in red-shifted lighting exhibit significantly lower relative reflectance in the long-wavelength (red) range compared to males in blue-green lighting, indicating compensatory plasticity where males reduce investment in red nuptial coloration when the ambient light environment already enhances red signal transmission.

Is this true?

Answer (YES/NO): YES